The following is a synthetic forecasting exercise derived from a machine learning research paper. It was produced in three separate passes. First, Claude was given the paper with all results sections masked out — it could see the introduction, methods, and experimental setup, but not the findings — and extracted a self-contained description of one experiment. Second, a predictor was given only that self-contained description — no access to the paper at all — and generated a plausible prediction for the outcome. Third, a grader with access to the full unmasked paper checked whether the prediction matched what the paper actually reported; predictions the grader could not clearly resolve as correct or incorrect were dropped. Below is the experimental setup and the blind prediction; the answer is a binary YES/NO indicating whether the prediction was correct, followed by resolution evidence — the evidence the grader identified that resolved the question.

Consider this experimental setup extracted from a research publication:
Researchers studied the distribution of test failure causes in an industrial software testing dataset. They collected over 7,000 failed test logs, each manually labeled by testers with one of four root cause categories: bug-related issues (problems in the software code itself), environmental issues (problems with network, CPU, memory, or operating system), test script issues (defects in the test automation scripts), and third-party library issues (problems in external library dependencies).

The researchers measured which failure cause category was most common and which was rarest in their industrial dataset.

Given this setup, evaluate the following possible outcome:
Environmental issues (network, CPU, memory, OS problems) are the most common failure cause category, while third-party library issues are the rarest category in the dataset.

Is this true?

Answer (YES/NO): NO